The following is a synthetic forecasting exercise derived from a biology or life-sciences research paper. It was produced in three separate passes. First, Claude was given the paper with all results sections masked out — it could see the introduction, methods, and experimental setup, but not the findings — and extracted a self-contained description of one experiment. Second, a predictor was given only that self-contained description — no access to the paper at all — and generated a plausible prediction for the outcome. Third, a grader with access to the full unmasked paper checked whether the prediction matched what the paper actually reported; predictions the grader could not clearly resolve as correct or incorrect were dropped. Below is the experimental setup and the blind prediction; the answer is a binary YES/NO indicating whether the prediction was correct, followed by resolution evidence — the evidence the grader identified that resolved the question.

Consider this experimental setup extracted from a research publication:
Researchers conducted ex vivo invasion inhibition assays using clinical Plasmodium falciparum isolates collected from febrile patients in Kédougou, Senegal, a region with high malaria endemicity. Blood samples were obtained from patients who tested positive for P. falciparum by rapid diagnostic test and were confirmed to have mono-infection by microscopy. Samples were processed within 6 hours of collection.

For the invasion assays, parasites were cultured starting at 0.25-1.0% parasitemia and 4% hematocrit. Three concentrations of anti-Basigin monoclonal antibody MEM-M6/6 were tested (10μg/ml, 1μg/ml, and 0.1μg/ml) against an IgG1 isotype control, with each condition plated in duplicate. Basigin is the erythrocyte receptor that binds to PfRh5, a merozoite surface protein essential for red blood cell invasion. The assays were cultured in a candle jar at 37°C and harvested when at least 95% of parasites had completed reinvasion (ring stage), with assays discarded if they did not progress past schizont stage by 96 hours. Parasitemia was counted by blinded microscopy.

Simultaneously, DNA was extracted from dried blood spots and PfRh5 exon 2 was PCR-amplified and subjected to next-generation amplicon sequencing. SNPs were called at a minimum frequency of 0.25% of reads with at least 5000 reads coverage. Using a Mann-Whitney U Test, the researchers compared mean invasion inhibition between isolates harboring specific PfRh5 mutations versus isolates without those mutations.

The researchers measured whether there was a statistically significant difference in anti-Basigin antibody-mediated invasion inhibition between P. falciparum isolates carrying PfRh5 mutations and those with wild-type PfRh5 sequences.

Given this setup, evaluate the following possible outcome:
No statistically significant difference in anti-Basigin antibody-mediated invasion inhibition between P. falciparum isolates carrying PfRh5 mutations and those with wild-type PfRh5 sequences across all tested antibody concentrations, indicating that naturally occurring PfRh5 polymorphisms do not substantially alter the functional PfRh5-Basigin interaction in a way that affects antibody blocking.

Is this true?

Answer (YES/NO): YES